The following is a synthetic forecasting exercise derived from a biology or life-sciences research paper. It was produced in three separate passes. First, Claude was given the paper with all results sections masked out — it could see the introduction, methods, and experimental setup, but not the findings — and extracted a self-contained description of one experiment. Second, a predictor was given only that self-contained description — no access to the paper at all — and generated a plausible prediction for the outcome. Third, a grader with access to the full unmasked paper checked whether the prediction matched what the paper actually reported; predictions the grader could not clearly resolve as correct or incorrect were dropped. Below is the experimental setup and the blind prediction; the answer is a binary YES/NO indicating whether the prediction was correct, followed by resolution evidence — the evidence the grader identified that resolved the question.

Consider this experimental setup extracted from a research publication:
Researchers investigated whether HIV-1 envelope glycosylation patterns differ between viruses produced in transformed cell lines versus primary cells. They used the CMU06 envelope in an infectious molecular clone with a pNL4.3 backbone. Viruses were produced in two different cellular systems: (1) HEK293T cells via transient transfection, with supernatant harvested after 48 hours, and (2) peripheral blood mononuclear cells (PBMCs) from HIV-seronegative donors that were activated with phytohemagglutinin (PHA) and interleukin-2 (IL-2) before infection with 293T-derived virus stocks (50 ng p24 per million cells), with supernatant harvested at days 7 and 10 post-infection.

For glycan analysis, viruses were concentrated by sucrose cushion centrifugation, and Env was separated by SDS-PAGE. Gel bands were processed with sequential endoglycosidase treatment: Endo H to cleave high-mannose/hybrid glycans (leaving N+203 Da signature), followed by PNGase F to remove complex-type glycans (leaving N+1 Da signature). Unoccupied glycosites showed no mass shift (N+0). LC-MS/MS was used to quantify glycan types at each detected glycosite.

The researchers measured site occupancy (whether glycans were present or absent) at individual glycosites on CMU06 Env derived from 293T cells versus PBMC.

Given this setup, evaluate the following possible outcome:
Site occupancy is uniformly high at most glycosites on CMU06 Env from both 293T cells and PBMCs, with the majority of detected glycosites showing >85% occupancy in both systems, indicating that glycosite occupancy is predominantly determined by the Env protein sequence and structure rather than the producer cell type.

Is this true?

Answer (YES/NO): NO